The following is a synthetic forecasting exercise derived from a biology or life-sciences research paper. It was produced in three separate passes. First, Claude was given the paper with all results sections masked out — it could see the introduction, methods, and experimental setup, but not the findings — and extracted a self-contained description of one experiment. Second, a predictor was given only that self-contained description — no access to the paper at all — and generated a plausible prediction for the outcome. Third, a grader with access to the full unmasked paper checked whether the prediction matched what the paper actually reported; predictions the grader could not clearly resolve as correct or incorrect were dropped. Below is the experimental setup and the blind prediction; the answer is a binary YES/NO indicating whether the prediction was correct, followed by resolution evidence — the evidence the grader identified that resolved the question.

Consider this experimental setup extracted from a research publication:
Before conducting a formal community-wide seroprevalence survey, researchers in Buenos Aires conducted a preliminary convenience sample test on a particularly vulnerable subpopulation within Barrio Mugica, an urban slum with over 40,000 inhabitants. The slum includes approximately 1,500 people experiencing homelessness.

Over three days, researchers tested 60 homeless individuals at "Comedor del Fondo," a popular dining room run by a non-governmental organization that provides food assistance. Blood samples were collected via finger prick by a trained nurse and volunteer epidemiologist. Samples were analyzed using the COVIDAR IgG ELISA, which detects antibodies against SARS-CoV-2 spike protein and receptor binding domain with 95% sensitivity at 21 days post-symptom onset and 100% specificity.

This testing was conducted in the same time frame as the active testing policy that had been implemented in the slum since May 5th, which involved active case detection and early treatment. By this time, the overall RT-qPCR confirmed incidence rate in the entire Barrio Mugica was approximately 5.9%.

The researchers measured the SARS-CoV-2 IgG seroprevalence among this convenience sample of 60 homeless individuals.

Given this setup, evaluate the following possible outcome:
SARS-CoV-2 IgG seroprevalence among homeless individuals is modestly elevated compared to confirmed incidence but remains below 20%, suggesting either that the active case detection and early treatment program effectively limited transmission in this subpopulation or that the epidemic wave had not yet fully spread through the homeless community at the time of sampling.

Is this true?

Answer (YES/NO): NO